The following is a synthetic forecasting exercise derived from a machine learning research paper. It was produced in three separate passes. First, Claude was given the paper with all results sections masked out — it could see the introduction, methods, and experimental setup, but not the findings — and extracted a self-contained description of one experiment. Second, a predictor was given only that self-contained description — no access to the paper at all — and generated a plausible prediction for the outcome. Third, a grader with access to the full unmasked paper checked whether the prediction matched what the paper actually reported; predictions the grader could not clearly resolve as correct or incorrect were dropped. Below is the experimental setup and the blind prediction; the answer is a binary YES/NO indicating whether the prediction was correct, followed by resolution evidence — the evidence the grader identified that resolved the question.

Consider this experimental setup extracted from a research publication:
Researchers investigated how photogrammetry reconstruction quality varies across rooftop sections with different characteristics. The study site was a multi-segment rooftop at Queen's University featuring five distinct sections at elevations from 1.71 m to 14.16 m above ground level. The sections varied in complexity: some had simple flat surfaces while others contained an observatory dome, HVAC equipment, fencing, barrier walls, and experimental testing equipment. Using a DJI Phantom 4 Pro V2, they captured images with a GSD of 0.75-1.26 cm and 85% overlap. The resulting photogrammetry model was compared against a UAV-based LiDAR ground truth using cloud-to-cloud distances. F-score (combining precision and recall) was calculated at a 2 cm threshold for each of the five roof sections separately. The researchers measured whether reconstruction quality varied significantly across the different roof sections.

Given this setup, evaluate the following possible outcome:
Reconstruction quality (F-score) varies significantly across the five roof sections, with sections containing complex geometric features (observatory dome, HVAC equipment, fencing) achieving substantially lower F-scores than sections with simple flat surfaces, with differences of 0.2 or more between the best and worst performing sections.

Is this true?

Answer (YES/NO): NO